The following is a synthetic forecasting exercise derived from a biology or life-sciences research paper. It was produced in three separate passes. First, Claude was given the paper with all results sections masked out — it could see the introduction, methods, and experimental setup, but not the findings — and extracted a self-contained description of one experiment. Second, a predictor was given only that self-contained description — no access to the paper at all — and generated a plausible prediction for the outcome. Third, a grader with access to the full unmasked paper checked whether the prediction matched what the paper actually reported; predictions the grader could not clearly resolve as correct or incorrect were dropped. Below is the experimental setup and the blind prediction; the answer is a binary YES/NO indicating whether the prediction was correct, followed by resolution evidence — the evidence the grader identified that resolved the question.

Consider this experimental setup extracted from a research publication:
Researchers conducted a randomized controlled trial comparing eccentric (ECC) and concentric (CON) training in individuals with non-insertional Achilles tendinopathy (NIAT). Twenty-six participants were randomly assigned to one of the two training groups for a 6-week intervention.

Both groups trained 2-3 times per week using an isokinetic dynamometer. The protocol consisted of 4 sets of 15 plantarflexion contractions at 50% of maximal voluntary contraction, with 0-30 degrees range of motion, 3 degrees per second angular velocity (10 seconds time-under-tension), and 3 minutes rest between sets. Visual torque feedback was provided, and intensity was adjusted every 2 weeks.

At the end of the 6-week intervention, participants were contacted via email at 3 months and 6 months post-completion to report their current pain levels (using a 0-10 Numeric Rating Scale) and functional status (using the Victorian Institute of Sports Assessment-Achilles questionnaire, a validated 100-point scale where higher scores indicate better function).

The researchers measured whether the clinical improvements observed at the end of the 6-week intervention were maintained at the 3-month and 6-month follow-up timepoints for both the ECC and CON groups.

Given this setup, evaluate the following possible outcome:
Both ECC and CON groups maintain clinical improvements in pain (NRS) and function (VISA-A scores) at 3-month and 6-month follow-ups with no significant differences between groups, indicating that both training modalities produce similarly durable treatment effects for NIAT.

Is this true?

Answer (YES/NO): YES